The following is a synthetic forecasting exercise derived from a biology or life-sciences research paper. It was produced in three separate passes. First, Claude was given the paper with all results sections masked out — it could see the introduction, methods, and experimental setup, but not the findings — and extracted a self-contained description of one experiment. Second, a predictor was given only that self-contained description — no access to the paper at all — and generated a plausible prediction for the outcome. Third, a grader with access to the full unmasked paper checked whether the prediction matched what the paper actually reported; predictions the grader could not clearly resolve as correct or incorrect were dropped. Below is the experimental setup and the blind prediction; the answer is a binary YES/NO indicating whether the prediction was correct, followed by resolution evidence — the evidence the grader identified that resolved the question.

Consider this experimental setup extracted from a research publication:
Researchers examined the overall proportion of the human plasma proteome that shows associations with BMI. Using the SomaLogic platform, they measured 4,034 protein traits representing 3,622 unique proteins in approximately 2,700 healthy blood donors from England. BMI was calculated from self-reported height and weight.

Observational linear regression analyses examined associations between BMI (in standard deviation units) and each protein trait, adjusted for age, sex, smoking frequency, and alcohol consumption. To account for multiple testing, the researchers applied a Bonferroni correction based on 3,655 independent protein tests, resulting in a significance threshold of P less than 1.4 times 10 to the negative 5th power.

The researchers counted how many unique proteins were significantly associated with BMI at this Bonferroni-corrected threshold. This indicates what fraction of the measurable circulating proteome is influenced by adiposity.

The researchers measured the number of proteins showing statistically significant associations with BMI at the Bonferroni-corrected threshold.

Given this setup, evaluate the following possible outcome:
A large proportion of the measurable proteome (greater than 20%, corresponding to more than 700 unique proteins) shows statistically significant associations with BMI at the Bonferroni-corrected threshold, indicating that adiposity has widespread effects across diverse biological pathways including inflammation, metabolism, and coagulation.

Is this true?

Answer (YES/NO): YES